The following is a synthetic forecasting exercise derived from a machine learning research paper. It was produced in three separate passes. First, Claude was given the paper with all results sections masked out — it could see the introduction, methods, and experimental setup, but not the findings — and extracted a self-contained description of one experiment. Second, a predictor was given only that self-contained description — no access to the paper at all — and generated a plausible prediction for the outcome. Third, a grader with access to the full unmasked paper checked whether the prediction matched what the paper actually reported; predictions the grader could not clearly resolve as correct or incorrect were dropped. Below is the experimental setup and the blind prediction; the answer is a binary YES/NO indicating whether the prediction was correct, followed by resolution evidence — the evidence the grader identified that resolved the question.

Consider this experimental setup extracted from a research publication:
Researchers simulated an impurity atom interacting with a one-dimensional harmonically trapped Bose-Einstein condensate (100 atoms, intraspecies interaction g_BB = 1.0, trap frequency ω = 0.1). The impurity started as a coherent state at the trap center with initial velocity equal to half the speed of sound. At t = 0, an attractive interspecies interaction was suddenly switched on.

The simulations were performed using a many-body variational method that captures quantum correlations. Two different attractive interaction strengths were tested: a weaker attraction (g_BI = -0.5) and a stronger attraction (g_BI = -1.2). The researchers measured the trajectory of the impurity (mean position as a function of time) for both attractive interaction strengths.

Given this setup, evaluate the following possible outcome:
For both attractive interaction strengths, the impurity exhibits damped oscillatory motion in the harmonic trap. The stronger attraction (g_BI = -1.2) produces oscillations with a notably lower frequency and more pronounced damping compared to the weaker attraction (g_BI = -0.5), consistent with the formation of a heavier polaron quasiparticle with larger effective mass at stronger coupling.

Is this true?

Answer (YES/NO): NO